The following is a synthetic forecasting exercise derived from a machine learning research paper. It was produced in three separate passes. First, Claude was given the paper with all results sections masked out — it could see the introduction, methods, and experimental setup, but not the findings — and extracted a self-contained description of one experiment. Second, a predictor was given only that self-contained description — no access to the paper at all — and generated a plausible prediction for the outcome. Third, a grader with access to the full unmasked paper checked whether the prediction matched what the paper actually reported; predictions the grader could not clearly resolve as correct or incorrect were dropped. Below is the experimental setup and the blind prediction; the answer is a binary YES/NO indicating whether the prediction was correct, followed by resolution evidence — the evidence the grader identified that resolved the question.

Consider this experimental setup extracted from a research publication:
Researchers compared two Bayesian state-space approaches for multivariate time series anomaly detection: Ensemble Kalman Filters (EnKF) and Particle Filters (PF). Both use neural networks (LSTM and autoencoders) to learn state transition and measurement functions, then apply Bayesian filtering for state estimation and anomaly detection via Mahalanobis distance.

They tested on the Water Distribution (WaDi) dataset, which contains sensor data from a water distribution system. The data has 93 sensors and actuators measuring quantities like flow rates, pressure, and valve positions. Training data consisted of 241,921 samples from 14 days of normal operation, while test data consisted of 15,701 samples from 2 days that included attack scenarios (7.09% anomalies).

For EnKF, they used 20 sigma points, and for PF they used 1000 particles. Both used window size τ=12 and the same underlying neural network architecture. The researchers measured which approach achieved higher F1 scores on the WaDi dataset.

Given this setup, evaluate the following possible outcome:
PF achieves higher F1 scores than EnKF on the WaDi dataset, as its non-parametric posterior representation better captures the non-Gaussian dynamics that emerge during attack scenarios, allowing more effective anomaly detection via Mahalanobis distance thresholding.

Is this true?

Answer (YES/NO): YES